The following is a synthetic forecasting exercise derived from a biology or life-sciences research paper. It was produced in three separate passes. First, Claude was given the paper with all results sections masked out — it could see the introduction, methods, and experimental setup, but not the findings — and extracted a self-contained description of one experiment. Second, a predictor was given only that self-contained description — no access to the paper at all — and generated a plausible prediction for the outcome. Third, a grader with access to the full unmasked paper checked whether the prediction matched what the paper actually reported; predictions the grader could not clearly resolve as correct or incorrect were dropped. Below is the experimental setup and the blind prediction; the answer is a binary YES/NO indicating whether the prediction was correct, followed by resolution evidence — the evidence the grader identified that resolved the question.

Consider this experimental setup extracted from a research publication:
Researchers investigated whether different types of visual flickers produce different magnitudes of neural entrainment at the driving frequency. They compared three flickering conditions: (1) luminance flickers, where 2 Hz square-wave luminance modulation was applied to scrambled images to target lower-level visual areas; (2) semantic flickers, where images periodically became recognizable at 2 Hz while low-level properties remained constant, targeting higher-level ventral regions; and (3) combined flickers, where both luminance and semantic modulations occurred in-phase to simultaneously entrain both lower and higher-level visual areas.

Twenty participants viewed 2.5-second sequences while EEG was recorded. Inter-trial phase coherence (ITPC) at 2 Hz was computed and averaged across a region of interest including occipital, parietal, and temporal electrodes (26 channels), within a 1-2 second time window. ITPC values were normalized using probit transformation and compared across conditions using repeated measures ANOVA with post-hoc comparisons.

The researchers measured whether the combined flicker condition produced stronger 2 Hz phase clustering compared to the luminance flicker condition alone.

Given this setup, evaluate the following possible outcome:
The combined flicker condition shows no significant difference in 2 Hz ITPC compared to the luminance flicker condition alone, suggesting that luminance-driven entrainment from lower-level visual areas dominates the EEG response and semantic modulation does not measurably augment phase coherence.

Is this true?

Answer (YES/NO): NO